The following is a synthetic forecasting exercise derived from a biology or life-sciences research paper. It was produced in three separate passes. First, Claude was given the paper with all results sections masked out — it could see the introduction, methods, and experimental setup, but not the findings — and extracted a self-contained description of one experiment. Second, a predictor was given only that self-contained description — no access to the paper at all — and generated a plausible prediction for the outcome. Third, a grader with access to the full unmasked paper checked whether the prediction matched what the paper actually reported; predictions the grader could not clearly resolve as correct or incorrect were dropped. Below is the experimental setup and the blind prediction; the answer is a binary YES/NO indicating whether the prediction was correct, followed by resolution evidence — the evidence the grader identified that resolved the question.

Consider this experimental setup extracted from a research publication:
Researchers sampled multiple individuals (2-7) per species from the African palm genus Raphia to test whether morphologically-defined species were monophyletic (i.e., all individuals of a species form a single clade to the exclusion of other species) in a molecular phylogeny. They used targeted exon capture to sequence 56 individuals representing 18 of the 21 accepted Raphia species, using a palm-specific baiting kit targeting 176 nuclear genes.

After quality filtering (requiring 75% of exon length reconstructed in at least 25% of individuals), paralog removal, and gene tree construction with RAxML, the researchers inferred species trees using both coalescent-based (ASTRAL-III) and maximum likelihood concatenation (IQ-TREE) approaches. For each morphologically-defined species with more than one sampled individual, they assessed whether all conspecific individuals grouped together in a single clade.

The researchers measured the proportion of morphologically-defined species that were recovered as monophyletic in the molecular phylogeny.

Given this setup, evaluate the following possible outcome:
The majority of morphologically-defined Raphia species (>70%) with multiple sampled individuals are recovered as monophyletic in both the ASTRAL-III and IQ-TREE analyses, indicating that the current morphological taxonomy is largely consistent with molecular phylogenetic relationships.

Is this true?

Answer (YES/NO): YES